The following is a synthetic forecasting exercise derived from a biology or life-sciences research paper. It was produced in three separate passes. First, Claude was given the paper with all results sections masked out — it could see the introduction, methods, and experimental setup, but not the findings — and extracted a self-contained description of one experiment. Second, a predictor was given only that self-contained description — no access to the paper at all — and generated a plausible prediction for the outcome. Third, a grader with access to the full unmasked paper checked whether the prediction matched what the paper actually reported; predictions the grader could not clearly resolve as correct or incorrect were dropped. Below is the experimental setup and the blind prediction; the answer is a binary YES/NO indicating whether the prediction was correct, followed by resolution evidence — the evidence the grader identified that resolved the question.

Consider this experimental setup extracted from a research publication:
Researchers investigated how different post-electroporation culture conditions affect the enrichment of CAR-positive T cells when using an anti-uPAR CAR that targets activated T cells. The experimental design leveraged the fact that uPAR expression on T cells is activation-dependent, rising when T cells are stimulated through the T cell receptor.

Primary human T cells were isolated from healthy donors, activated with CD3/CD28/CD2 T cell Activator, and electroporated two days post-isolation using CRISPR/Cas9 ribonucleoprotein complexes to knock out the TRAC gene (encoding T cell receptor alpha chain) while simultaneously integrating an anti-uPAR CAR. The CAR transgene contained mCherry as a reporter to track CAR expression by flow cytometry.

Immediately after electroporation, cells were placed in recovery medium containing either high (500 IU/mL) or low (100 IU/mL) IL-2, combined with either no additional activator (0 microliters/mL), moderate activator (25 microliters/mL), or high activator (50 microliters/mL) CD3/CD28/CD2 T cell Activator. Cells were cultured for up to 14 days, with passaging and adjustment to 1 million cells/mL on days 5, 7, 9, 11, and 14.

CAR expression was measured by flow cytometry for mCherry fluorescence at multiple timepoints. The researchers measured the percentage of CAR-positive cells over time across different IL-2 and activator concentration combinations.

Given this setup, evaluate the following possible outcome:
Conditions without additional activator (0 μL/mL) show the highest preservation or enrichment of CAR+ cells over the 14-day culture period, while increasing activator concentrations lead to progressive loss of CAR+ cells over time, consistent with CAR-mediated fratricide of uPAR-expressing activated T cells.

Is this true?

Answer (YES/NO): NO